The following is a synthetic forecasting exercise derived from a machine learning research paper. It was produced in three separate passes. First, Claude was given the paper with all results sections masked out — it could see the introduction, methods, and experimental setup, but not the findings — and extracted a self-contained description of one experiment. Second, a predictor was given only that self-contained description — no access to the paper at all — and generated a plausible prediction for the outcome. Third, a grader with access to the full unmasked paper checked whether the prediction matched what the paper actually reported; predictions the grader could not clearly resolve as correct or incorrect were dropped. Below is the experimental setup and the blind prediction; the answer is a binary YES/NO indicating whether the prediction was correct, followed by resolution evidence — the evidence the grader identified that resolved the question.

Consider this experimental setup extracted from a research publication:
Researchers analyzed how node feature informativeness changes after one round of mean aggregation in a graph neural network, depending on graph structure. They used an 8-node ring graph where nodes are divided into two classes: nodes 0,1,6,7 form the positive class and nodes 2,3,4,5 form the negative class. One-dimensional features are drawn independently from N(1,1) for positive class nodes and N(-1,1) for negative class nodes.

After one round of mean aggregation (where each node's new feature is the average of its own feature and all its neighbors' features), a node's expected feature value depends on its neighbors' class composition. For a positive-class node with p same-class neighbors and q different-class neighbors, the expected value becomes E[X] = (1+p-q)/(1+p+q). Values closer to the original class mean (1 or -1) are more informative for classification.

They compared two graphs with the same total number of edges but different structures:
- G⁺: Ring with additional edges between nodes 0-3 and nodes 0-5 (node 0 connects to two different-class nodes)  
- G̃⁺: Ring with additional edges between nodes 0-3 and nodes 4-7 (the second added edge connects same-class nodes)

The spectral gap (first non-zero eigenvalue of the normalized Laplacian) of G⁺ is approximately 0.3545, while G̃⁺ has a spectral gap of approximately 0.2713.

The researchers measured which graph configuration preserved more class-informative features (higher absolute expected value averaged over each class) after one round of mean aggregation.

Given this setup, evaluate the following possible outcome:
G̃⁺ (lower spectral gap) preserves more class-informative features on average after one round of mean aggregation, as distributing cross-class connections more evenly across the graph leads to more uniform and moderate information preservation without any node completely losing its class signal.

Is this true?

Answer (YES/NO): NO